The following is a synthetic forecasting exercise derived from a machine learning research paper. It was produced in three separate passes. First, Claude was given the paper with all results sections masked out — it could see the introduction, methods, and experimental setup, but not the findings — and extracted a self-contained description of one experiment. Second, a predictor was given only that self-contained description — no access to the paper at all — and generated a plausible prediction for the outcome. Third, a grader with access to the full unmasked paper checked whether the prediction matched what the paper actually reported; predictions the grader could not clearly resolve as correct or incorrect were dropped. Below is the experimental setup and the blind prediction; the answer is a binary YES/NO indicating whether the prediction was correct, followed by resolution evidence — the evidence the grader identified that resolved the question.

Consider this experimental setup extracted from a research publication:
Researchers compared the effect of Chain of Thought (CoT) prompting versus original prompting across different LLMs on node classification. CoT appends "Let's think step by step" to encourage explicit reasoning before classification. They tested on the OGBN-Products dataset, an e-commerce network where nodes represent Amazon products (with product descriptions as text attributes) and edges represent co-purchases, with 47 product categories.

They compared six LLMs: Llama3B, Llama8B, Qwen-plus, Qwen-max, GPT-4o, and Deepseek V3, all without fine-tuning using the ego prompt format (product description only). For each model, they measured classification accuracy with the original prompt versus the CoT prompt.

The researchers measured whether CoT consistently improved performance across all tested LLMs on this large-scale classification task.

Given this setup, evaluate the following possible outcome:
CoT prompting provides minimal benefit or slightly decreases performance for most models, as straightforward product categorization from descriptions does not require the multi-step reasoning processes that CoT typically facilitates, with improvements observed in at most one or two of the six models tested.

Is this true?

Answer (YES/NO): NO